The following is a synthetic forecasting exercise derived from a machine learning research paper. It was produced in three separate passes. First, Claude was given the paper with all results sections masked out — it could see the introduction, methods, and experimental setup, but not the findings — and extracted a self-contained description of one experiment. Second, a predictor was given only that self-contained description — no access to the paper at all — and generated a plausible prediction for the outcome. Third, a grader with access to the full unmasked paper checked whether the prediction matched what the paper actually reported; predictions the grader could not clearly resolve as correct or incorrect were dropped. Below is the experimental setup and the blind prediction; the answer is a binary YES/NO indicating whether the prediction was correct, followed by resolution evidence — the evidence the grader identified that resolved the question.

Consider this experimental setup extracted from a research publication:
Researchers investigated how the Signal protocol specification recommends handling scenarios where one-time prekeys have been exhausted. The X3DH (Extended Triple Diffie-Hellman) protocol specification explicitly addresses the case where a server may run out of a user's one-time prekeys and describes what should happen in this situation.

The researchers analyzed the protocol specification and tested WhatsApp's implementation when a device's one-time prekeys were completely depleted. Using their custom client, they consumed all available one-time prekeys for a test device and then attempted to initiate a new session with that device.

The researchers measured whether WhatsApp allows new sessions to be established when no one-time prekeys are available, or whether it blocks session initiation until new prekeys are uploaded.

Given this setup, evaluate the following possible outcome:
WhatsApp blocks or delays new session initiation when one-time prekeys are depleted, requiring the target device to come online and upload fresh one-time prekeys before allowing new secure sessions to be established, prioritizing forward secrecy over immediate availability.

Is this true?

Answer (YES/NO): NO